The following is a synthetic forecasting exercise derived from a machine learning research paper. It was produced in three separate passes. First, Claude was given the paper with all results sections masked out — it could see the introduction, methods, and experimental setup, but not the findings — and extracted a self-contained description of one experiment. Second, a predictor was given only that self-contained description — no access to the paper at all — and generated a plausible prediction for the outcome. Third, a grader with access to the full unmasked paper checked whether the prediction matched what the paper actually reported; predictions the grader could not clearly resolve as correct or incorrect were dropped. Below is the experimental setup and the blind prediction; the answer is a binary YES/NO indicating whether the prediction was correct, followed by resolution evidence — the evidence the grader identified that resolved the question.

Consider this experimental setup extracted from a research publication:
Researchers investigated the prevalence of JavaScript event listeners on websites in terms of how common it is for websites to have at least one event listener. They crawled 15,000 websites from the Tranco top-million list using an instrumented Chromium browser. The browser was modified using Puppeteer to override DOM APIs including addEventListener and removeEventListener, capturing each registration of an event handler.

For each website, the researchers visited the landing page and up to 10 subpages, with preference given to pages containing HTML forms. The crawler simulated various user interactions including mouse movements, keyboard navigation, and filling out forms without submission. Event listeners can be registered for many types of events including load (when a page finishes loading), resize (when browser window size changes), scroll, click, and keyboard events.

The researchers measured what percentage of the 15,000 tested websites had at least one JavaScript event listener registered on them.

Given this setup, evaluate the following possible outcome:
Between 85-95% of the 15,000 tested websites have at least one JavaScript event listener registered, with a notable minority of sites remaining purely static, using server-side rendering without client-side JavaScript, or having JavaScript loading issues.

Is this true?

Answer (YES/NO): YES